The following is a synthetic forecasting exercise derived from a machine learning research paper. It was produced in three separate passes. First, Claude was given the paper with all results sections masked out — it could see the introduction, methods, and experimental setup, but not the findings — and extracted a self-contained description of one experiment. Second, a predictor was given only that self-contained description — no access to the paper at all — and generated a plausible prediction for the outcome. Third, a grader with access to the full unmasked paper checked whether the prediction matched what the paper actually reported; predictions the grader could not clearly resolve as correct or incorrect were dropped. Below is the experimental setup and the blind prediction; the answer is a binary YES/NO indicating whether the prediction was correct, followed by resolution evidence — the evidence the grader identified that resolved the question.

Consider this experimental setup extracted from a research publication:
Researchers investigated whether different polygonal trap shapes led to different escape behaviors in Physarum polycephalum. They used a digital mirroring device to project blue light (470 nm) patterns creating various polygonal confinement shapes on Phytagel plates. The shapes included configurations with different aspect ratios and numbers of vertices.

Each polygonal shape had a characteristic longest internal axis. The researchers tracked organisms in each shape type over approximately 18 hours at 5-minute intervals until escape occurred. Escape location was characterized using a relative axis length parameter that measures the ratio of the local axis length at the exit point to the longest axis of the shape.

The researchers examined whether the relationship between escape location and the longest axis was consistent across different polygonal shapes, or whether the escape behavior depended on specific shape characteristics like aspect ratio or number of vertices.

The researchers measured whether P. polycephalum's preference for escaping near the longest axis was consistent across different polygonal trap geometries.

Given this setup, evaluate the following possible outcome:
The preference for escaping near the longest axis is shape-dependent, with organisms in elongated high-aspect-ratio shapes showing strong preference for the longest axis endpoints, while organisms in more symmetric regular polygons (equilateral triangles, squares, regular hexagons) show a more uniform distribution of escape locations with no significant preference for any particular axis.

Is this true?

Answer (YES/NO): NO